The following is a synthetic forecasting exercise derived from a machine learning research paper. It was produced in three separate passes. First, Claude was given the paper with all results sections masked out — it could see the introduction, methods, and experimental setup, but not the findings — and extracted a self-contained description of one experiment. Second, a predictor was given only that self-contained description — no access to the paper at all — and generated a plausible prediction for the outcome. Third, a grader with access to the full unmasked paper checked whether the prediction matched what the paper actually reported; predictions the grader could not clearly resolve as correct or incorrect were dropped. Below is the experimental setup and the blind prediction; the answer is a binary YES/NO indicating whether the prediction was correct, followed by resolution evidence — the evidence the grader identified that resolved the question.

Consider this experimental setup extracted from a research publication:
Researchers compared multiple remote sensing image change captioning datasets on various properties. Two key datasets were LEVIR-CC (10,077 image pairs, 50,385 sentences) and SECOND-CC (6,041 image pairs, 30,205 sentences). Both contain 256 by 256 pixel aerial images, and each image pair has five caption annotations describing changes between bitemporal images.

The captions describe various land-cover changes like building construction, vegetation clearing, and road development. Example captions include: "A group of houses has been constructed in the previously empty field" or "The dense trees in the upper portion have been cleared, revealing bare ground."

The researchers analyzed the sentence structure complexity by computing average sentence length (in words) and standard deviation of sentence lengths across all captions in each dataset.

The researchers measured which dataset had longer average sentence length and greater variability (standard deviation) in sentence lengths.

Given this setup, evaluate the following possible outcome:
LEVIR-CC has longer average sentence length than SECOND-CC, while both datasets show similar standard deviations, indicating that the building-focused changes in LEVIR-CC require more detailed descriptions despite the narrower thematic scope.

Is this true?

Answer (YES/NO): NO